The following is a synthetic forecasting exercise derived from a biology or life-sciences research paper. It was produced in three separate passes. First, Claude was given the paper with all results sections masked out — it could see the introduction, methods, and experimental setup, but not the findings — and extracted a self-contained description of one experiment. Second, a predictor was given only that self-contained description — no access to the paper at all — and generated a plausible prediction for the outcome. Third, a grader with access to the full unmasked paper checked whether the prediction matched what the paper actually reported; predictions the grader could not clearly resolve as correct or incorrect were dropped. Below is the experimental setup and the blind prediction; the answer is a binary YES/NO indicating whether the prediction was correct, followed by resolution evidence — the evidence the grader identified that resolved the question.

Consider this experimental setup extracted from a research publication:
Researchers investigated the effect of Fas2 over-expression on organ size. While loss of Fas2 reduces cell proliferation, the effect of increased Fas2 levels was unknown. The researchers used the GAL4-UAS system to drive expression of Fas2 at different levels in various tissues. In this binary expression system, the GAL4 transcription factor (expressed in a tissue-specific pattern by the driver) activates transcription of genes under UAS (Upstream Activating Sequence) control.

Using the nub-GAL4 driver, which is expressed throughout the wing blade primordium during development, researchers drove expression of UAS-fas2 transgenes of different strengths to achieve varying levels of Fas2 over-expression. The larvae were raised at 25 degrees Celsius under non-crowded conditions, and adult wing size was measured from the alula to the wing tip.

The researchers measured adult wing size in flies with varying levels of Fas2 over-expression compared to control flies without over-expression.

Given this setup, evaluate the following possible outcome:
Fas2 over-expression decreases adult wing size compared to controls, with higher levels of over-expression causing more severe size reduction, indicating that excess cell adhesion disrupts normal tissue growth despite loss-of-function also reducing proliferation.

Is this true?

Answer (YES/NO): YES